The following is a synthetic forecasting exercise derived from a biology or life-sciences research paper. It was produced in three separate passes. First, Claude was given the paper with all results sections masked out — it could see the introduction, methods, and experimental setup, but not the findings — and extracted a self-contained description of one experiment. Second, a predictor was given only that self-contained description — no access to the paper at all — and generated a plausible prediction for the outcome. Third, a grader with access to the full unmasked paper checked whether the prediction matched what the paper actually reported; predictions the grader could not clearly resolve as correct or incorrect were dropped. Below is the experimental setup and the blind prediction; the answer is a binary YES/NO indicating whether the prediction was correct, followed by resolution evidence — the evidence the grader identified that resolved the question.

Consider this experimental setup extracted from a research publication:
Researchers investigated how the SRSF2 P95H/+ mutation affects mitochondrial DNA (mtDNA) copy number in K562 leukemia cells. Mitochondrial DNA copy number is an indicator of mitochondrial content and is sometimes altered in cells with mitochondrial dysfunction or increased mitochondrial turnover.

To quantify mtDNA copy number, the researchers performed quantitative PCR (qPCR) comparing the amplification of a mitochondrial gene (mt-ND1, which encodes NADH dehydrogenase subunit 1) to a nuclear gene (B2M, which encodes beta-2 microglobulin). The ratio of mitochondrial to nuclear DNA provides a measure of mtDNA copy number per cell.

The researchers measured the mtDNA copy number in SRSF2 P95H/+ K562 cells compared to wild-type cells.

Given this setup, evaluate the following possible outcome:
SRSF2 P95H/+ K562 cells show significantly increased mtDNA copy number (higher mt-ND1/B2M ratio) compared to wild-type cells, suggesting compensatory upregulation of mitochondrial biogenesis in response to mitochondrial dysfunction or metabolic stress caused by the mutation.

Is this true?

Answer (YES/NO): YES